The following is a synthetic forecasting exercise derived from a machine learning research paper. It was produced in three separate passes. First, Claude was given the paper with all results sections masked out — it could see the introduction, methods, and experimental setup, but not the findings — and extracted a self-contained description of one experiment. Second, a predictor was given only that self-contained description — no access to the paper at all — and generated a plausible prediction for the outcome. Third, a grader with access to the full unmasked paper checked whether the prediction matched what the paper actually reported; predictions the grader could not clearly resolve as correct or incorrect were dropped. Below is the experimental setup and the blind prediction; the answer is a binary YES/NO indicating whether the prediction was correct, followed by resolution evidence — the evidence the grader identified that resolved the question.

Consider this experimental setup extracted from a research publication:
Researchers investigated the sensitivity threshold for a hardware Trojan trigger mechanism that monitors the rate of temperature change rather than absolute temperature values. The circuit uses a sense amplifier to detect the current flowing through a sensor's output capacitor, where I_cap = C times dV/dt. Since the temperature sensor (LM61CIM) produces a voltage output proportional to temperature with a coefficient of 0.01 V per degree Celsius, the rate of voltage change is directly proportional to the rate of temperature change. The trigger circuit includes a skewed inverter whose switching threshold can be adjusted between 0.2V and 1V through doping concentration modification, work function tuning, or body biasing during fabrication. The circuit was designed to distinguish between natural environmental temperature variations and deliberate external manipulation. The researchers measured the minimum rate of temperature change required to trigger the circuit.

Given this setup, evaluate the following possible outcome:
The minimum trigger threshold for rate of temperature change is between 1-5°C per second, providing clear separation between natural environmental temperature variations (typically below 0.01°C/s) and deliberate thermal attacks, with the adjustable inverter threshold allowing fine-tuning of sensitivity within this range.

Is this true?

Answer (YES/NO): NO